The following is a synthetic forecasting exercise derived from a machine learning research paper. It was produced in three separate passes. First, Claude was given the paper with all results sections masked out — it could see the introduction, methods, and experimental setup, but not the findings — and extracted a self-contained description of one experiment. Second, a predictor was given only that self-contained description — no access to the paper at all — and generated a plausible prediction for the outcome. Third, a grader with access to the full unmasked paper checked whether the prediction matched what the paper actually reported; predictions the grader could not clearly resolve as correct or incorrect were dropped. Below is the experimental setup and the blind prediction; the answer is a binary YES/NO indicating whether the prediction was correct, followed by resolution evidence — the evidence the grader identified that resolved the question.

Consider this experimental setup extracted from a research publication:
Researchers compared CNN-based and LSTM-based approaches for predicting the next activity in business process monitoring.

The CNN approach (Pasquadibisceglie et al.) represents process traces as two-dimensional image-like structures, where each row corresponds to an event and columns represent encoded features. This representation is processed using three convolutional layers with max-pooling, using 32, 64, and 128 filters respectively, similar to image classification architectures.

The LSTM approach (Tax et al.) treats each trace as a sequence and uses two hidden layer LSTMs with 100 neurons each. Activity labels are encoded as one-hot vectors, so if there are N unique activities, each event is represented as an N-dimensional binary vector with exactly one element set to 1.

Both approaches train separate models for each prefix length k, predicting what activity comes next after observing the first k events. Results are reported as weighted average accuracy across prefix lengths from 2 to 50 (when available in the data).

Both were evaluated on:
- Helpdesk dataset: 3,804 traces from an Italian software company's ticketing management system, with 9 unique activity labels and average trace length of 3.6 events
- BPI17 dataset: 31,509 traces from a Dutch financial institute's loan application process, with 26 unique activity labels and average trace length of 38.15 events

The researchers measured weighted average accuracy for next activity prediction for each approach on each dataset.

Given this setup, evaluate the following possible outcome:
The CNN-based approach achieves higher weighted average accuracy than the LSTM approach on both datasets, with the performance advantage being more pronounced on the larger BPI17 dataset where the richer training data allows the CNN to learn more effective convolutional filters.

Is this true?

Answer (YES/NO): NO